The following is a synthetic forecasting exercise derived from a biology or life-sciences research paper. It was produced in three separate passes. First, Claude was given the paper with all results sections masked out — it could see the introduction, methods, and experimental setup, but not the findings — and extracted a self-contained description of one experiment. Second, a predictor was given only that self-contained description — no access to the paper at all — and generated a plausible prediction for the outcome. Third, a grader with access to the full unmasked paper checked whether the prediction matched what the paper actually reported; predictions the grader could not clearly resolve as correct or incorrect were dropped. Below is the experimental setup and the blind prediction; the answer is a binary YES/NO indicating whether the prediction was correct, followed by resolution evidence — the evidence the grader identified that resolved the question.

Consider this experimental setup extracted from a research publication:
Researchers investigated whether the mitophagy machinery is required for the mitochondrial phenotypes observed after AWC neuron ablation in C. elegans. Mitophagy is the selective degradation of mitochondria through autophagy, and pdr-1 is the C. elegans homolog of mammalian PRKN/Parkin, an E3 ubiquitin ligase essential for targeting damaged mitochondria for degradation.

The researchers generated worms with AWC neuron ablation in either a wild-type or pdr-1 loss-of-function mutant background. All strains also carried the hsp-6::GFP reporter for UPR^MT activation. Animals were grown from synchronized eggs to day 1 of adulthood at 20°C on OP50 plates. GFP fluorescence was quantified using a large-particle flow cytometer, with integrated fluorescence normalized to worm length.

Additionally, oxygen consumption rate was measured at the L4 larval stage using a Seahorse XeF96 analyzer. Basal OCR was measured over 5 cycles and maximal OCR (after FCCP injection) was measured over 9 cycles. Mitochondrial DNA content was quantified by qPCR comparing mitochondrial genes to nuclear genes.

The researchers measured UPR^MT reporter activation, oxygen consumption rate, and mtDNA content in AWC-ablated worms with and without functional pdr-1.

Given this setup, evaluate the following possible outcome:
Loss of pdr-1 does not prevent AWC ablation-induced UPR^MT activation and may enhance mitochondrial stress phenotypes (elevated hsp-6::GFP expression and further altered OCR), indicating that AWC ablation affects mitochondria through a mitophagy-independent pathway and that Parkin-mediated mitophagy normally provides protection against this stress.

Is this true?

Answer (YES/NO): NO